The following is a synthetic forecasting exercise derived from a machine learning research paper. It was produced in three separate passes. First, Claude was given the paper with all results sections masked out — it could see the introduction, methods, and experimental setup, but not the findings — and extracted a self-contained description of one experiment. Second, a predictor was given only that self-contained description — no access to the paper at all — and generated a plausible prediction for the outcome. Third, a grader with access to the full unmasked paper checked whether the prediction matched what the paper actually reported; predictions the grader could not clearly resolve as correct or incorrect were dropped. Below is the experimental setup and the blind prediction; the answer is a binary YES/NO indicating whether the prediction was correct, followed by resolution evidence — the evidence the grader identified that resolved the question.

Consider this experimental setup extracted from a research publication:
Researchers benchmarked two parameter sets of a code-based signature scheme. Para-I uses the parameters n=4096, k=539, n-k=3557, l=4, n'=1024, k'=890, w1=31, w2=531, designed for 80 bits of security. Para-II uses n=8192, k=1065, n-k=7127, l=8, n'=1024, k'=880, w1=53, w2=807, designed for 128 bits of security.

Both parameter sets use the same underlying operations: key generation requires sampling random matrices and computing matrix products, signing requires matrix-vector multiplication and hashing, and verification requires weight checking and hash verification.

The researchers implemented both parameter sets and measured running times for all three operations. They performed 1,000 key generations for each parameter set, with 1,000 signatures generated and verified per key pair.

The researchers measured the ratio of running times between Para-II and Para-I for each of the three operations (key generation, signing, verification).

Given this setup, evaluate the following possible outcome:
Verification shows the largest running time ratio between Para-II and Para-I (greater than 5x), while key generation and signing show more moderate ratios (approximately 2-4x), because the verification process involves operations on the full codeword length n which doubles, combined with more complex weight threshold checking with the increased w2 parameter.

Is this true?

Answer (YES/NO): NO